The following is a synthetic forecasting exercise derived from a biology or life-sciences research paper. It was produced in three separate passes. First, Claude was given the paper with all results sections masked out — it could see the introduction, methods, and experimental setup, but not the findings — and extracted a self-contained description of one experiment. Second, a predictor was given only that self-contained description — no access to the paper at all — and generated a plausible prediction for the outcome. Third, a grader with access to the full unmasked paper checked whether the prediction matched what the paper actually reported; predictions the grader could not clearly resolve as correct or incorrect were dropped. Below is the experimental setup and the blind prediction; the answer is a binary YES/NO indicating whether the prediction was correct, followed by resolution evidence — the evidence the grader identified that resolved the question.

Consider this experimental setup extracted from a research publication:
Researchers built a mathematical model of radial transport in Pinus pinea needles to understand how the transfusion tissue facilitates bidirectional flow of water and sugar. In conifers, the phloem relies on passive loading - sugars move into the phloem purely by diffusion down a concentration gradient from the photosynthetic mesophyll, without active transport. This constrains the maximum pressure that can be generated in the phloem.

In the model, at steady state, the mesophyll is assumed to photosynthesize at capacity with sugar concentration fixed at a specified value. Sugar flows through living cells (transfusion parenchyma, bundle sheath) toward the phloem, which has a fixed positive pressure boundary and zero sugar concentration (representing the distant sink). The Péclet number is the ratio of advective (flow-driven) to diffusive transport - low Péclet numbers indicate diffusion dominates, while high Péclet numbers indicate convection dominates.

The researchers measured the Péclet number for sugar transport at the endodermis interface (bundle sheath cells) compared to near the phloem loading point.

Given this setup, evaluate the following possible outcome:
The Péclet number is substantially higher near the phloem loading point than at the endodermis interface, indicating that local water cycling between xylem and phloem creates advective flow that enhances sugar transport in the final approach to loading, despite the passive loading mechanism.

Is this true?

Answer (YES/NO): NO